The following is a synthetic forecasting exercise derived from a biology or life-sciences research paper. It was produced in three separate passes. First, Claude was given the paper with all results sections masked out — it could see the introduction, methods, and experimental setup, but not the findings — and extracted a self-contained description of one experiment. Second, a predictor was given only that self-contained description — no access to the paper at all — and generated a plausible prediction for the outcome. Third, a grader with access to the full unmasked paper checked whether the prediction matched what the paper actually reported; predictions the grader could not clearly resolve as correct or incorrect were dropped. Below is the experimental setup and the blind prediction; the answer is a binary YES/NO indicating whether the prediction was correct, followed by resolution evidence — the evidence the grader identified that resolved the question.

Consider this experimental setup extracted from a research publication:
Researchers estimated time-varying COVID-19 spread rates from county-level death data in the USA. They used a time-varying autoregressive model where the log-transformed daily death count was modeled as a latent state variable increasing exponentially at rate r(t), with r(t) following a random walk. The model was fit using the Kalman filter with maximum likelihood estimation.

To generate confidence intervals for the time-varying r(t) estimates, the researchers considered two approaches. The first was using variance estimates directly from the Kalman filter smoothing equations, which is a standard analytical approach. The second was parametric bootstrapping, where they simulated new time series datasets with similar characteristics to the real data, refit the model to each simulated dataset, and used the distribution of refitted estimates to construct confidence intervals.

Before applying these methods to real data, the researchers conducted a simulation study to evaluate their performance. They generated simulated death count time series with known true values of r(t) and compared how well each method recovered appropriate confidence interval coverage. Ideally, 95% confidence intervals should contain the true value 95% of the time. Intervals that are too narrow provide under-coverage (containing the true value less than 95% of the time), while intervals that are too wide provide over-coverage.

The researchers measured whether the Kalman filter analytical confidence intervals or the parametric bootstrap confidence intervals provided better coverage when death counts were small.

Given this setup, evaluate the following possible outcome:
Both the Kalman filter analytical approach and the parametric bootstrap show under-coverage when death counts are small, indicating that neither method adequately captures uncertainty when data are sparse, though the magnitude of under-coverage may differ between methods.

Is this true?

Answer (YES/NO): NO